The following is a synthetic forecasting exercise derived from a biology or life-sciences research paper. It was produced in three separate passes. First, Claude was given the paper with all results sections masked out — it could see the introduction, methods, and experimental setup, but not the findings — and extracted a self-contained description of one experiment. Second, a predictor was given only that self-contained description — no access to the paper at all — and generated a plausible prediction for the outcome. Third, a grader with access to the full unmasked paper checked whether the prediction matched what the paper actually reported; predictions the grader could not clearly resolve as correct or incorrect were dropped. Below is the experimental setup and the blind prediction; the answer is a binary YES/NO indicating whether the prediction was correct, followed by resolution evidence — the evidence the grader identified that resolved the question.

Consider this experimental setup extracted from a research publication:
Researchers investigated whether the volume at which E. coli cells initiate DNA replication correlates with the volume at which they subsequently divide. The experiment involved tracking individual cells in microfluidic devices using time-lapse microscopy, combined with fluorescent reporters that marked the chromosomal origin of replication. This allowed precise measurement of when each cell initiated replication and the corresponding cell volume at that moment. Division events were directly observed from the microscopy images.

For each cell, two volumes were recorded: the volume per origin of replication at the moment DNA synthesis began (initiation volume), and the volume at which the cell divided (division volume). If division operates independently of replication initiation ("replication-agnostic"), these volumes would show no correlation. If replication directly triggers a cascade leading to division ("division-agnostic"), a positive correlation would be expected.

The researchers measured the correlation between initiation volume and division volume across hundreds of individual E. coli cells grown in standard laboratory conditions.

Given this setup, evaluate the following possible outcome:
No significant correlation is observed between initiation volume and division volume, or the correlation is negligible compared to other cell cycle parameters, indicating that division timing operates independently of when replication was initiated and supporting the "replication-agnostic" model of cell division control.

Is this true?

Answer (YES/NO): NO